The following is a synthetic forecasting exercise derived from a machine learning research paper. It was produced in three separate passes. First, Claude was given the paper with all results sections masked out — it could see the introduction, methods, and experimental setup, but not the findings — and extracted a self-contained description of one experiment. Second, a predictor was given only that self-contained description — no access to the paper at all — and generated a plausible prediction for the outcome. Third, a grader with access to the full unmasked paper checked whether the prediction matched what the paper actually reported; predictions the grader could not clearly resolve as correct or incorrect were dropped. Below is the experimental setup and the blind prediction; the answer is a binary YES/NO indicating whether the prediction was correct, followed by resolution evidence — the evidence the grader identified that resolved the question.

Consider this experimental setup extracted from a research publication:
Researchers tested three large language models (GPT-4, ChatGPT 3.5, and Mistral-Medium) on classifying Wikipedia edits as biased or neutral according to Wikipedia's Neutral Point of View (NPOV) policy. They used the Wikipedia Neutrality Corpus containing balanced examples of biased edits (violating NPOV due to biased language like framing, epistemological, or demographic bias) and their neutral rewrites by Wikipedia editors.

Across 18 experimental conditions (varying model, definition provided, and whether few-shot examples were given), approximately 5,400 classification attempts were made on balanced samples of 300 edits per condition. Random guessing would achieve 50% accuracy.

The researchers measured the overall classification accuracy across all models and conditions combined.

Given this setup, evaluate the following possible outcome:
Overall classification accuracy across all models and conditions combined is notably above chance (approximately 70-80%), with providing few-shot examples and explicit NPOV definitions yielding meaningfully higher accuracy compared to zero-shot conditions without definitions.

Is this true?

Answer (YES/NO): NO